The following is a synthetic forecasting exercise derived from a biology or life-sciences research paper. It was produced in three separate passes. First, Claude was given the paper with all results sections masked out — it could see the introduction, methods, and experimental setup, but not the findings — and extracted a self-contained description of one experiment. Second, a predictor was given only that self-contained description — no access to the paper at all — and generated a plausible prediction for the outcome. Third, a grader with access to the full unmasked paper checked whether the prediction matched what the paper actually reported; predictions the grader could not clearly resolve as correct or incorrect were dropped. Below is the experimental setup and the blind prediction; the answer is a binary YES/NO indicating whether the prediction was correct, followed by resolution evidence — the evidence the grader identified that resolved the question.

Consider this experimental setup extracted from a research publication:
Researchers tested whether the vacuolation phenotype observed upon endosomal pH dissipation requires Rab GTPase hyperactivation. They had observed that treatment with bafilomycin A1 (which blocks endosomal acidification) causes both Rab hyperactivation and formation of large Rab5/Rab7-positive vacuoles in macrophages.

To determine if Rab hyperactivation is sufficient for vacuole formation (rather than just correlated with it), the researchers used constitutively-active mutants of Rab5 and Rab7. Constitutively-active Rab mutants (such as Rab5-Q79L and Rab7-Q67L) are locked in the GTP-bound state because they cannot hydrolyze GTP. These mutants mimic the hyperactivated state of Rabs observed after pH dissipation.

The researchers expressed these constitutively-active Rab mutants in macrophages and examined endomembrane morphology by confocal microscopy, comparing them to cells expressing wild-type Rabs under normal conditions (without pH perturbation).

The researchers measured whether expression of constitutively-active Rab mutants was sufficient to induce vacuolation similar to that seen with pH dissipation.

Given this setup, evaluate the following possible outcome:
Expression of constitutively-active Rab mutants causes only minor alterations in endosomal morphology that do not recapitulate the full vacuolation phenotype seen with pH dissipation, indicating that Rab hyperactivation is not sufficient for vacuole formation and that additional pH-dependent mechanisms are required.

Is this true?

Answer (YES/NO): NO